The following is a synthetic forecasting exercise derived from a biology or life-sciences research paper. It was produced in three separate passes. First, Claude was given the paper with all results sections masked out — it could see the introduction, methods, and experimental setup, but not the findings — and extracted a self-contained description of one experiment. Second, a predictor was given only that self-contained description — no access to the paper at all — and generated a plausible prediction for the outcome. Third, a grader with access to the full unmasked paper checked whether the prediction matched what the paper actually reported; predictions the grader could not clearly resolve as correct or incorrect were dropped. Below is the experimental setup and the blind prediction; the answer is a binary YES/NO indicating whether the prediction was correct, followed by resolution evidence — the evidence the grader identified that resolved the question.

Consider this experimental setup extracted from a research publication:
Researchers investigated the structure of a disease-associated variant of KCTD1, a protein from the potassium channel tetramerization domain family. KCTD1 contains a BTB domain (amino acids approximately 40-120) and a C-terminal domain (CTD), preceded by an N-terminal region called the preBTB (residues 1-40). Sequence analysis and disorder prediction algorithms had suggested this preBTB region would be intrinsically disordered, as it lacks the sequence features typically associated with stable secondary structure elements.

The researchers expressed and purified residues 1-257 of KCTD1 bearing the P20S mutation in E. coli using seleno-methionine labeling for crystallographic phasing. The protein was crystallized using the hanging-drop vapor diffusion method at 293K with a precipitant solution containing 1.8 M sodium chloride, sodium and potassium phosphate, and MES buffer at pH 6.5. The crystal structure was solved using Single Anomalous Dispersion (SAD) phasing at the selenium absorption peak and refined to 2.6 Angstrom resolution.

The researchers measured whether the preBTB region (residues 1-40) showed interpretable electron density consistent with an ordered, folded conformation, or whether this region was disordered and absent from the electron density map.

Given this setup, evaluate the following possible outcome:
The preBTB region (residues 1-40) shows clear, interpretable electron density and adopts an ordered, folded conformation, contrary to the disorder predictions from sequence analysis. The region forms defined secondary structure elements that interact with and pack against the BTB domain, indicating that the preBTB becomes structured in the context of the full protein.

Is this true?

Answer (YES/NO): NO